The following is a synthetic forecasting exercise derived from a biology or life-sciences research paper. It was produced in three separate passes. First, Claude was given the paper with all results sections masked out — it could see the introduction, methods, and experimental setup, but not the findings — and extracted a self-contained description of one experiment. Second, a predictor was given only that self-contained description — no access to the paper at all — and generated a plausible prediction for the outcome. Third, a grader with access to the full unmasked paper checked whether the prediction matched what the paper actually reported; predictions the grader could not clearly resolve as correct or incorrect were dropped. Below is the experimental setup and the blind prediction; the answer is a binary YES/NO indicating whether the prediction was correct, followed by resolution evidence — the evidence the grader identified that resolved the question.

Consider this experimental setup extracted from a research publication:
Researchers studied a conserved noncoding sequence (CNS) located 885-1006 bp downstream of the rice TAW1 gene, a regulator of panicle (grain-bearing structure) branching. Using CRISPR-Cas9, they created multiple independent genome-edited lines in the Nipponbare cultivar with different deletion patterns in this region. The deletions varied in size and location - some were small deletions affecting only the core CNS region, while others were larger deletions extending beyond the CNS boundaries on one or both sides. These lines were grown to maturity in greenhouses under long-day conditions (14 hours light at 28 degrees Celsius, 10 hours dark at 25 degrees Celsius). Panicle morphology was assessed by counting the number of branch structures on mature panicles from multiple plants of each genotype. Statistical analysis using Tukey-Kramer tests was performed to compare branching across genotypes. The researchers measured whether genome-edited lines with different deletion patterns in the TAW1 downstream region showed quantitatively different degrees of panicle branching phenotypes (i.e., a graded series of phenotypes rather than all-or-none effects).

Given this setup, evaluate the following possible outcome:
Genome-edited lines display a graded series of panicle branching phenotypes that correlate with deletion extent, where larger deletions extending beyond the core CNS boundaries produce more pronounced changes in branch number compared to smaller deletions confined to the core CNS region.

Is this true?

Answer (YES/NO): NO